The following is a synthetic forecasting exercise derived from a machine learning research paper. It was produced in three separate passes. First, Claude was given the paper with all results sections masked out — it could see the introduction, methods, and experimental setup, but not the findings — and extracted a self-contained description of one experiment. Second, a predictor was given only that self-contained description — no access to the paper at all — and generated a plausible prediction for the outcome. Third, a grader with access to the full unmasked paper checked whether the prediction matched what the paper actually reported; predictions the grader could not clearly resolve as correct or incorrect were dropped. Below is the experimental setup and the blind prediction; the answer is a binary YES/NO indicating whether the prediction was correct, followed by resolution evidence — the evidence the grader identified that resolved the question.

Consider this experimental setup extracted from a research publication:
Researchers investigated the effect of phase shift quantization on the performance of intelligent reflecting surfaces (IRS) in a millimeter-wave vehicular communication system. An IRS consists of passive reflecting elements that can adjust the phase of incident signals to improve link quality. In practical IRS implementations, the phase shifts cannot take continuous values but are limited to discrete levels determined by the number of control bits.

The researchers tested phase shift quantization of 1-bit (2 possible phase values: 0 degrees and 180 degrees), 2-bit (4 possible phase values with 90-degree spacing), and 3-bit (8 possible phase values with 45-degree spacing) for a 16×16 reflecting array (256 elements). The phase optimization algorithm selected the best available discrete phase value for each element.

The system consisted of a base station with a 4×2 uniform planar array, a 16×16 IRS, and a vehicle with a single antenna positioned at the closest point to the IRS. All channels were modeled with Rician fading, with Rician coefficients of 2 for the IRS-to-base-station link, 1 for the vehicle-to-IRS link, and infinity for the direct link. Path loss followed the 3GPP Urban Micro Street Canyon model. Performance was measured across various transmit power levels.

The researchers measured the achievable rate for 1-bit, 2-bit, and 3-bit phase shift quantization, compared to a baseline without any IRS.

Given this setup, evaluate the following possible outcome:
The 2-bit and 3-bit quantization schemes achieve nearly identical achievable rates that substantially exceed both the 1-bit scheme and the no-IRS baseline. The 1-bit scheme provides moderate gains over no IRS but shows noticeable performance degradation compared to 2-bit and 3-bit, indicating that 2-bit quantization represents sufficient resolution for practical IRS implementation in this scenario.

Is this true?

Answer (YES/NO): NO